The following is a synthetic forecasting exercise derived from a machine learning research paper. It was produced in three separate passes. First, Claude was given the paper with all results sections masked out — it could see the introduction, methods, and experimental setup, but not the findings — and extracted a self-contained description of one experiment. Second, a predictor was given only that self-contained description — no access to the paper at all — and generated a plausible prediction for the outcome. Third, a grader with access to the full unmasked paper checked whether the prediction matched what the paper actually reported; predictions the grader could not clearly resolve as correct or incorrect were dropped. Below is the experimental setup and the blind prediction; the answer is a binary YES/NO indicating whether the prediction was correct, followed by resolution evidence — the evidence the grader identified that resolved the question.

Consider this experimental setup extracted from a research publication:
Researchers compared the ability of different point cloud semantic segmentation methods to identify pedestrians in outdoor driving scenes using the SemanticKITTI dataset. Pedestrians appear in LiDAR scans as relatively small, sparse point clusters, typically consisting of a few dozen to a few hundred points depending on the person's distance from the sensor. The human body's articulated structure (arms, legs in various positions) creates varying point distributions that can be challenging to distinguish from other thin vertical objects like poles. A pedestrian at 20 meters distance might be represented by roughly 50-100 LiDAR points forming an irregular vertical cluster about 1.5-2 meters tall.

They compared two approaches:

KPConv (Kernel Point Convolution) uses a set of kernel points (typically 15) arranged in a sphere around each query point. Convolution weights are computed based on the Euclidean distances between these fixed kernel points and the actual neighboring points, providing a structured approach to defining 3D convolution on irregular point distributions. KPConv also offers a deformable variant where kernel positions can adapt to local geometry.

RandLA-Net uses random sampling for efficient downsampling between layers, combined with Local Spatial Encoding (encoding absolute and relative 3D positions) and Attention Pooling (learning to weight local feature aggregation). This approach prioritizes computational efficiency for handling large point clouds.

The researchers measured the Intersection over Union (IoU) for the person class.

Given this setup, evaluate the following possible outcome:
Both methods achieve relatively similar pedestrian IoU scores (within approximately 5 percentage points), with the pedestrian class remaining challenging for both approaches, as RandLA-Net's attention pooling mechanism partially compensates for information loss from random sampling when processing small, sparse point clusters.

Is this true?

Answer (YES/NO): NO